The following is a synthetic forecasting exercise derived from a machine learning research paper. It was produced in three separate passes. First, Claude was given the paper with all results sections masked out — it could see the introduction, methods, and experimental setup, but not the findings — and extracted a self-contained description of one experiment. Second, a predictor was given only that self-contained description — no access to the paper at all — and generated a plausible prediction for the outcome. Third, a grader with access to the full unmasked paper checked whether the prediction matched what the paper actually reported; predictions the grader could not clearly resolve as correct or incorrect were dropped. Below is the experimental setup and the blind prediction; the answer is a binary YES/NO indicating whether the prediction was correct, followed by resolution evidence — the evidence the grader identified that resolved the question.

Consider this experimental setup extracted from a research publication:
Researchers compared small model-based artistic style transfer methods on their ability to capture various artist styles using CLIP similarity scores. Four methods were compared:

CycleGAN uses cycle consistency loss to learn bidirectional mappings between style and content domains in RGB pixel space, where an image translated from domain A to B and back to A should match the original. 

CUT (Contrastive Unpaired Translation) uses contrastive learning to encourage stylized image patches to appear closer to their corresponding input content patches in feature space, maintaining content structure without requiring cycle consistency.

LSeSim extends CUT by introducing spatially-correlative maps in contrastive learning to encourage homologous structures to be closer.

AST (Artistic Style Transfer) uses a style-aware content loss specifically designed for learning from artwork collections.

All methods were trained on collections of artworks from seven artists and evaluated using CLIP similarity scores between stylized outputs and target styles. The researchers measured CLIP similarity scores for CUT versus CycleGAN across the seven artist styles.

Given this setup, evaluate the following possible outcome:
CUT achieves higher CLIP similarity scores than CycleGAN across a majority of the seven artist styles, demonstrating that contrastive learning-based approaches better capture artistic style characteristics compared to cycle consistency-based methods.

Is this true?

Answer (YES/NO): YES